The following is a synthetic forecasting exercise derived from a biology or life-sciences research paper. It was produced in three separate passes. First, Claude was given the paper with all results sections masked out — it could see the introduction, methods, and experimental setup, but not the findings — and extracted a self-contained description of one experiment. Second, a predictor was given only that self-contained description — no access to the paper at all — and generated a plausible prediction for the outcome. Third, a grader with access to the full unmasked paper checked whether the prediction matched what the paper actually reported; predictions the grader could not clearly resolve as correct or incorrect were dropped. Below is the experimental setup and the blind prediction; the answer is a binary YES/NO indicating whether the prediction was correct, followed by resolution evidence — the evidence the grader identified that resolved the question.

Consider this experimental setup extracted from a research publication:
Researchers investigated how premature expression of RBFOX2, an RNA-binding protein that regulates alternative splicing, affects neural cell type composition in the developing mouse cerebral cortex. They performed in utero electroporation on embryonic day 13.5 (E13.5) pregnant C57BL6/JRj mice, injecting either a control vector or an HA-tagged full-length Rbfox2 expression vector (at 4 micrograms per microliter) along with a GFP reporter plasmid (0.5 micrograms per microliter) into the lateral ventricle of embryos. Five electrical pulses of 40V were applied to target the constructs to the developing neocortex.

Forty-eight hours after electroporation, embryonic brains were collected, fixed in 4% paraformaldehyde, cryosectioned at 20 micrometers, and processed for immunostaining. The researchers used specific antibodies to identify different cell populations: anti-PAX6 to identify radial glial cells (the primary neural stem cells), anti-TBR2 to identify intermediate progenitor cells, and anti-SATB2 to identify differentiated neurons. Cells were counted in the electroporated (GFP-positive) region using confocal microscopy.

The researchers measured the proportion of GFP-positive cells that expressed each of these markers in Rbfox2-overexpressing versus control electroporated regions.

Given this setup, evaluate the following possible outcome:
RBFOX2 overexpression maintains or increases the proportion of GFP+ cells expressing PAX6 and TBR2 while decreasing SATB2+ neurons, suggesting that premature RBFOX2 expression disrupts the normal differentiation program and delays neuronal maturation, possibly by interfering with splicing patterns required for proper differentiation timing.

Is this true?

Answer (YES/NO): YES